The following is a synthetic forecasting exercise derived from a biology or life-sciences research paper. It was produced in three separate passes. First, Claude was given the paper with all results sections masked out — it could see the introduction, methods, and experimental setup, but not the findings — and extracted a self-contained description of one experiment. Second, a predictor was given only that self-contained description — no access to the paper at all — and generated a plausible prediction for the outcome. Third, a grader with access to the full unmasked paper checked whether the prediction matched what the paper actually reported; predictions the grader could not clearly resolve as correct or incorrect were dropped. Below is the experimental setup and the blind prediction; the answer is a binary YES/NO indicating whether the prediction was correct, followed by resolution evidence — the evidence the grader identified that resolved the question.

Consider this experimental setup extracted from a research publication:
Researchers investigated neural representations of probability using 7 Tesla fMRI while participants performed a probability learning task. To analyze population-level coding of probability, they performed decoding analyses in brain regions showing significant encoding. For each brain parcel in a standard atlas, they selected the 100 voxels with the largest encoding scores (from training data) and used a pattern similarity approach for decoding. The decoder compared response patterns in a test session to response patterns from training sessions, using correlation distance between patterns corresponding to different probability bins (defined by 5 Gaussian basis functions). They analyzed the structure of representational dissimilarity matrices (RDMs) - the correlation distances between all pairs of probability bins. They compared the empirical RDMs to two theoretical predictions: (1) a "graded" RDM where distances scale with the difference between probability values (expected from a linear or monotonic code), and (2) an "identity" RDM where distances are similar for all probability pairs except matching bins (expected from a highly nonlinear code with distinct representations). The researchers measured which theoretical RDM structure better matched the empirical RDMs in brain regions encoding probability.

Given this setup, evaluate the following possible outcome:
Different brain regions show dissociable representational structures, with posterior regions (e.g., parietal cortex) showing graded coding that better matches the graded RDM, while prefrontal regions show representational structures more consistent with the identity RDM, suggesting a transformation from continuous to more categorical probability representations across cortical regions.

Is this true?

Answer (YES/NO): NO